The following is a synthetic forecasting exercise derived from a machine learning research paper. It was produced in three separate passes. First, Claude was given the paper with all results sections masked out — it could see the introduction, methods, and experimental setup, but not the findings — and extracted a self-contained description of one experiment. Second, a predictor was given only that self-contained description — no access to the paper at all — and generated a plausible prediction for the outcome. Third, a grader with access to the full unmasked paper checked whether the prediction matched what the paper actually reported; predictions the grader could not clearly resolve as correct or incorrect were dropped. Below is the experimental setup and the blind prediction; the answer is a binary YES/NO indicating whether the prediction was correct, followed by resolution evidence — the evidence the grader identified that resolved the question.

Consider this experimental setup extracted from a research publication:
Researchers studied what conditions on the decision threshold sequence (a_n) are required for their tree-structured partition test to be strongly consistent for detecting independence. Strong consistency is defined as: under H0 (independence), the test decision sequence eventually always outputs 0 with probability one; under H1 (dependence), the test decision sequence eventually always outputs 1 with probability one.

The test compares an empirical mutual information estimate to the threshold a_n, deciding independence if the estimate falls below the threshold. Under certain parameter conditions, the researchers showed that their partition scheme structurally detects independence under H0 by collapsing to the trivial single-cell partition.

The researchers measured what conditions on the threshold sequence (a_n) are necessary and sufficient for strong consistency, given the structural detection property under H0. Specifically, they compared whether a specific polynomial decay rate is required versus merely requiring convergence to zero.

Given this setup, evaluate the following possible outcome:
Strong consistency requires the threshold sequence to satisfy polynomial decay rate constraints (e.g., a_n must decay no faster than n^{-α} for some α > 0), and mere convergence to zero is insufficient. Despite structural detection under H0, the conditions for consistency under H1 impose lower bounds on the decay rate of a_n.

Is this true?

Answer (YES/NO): NO